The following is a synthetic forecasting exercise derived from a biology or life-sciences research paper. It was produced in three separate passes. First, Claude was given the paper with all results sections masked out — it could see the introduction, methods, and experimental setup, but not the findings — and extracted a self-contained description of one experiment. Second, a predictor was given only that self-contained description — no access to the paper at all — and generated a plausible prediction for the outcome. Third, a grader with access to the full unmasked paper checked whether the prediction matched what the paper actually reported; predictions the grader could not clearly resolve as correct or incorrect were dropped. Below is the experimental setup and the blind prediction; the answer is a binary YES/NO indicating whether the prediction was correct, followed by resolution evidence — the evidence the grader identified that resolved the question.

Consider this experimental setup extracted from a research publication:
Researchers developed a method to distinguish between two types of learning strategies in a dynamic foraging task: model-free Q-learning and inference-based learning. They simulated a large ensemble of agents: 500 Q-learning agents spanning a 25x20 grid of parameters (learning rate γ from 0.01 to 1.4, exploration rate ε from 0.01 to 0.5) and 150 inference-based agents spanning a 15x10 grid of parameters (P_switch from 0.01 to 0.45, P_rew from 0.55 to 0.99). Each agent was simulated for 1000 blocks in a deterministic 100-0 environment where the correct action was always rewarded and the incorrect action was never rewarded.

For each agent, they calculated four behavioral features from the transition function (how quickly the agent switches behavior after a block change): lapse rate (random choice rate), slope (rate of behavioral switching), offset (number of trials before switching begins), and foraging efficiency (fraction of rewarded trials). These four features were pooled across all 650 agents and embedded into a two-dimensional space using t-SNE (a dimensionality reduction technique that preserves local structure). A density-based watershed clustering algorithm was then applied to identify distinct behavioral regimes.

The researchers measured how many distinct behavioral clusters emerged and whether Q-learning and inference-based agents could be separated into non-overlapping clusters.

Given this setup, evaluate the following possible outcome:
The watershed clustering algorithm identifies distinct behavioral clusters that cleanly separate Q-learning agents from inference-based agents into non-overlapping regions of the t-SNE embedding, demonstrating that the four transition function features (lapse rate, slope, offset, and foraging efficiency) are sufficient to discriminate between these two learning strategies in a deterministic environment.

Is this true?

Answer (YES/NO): NO